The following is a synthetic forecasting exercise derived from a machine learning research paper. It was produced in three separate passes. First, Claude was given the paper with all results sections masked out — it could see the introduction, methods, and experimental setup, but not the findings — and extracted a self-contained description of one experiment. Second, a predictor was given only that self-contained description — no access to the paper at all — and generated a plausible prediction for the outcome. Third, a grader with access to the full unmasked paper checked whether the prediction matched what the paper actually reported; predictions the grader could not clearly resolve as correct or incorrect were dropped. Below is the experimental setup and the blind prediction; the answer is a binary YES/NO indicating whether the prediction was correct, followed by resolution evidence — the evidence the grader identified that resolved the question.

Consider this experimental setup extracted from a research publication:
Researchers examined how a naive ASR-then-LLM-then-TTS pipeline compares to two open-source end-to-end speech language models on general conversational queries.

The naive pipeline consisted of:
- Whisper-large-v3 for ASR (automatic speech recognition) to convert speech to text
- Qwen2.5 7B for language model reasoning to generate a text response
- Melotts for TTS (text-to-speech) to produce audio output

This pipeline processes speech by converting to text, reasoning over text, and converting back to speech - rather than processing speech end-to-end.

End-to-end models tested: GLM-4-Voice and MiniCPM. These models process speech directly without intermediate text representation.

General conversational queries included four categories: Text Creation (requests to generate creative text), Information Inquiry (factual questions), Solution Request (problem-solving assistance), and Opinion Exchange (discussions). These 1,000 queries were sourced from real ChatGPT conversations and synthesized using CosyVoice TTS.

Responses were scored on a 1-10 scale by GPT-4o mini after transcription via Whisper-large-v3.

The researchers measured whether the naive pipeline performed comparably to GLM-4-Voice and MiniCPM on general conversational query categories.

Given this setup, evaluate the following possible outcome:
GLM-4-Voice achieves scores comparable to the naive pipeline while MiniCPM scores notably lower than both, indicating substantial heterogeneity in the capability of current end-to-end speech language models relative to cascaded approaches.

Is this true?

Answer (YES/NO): NO